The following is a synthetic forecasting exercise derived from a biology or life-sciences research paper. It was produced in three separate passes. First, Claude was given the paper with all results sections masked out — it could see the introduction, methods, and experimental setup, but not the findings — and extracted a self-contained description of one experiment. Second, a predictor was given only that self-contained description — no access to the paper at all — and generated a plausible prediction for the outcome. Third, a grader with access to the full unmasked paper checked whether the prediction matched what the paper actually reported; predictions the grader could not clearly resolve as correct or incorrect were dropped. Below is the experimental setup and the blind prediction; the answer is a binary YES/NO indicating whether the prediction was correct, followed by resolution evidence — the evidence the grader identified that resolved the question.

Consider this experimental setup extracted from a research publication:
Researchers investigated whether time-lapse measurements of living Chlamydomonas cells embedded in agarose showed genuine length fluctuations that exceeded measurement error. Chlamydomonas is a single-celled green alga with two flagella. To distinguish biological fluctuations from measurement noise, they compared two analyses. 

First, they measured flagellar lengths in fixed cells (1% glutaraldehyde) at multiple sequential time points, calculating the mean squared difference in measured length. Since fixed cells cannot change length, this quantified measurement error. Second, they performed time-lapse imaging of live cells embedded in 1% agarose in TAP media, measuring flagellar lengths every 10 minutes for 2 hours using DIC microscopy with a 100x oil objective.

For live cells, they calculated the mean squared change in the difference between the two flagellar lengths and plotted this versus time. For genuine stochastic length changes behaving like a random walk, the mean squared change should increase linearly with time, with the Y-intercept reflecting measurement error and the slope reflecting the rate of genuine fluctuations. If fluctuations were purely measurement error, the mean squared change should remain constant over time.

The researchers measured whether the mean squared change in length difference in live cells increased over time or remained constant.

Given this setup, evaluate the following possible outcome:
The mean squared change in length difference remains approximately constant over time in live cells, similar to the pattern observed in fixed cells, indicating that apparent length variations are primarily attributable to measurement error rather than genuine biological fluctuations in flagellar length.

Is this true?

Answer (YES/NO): NO